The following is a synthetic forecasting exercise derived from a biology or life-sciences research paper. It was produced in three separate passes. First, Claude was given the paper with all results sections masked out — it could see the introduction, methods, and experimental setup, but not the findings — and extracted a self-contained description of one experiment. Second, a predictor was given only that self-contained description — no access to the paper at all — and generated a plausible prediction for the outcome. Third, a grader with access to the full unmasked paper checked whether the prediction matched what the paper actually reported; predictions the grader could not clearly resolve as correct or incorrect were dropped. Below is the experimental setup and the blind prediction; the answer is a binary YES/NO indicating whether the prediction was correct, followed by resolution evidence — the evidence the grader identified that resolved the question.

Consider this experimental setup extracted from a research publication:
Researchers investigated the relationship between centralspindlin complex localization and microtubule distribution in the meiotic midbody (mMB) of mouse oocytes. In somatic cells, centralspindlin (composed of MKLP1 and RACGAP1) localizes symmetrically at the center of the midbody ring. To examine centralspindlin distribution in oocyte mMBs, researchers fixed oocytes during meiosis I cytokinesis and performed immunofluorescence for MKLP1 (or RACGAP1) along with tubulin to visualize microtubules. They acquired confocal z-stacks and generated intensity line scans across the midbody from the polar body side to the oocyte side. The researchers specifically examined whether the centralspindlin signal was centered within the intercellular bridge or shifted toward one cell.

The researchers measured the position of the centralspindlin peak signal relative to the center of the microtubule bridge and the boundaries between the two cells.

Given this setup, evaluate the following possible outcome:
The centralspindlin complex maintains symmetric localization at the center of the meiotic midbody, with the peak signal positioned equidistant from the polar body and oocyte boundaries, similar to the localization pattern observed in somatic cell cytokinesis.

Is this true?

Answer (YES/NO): NO